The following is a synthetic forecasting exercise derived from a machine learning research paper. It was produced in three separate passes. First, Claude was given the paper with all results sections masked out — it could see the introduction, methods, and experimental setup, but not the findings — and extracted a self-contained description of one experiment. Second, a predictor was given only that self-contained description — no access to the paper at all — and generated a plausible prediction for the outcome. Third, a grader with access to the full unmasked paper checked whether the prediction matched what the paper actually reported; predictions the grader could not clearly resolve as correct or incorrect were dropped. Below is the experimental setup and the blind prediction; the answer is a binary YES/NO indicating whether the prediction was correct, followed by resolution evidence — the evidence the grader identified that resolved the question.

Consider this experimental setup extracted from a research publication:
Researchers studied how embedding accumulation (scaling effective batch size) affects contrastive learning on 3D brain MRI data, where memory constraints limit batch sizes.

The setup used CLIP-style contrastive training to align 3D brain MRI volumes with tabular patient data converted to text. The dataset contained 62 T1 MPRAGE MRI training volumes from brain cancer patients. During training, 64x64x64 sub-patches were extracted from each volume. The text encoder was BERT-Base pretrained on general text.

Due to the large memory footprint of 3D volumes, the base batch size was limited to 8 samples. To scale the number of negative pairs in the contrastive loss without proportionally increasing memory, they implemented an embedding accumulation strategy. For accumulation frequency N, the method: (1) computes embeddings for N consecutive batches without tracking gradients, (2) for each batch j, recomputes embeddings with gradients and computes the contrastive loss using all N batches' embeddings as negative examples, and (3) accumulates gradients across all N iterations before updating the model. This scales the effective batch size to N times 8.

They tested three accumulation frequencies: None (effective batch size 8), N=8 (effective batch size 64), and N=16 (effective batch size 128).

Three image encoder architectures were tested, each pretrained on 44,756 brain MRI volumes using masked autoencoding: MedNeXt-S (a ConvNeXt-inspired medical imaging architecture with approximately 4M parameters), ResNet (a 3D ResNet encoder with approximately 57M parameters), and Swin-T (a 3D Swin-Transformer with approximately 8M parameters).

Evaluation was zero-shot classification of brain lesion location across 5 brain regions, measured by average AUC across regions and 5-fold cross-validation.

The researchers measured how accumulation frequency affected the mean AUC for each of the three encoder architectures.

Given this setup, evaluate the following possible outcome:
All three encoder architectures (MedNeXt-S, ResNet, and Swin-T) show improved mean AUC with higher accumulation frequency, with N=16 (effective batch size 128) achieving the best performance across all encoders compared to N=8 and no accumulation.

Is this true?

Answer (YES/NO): NO